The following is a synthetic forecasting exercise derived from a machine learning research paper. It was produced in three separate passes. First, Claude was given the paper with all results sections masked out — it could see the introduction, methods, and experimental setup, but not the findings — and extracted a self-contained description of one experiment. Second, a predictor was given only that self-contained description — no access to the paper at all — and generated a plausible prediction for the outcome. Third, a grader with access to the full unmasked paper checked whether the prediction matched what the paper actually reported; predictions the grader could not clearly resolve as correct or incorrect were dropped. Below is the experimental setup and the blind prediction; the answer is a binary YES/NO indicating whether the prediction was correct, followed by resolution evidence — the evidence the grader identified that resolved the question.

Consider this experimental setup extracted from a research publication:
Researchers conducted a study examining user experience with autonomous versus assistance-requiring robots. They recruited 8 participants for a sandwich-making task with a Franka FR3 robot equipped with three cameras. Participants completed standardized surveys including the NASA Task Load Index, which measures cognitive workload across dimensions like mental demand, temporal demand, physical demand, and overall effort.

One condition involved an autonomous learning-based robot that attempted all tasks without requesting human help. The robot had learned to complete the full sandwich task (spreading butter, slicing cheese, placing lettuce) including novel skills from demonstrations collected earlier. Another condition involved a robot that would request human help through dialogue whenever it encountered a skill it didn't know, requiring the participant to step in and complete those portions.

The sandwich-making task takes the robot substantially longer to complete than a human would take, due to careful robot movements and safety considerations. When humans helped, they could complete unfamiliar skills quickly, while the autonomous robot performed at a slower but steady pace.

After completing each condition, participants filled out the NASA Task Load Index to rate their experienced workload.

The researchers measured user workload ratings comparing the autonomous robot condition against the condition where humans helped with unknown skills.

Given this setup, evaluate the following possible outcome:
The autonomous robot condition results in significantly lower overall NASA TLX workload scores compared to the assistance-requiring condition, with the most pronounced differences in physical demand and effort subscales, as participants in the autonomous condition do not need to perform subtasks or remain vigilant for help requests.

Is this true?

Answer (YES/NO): NO